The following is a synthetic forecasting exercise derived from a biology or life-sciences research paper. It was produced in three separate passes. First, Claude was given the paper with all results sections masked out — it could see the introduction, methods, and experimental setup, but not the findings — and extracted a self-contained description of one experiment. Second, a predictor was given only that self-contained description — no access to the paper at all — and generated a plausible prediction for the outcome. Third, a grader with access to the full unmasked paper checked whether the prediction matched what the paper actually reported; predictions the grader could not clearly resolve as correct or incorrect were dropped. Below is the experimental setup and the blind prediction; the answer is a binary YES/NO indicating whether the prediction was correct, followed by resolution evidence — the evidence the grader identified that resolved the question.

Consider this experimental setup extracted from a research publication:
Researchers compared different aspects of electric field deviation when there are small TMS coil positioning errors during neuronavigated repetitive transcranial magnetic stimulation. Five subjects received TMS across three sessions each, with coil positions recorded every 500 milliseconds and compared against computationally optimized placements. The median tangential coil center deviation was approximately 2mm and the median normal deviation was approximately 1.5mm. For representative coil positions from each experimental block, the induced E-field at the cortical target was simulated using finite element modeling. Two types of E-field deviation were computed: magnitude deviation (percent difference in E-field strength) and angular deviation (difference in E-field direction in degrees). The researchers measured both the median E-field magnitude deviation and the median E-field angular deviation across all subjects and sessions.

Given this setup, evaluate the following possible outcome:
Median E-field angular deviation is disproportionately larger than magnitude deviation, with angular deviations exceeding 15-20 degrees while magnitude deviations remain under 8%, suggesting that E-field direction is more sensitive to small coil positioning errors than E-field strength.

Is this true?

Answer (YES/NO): NO